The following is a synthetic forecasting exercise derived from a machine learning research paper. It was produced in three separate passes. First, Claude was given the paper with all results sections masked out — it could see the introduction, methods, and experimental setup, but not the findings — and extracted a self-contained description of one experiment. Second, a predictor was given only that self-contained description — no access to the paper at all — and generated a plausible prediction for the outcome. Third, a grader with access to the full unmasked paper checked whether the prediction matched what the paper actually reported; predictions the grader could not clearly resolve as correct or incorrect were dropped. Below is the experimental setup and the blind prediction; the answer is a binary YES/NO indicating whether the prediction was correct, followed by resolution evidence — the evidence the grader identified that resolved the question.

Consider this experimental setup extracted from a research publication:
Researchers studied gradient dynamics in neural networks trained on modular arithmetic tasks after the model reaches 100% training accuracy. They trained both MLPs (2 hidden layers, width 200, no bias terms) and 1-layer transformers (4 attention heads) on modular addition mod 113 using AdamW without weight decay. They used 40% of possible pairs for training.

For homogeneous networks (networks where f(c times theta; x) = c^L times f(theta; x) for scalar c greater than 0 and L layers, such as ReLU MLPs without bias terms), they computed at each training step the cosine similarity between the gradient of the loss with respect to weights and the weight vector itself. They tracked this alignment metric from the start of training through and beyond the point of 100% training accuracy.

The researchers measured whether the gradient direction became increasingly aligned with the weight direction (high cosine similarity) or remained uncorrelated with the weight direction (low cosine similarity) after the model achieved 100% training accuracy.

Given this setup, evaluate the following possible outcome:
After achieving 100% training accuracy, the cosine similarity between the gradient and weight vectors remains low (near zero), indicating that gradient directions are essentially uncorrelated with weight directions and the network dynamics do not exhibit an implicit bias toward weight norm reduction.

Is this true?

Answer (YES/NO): NO